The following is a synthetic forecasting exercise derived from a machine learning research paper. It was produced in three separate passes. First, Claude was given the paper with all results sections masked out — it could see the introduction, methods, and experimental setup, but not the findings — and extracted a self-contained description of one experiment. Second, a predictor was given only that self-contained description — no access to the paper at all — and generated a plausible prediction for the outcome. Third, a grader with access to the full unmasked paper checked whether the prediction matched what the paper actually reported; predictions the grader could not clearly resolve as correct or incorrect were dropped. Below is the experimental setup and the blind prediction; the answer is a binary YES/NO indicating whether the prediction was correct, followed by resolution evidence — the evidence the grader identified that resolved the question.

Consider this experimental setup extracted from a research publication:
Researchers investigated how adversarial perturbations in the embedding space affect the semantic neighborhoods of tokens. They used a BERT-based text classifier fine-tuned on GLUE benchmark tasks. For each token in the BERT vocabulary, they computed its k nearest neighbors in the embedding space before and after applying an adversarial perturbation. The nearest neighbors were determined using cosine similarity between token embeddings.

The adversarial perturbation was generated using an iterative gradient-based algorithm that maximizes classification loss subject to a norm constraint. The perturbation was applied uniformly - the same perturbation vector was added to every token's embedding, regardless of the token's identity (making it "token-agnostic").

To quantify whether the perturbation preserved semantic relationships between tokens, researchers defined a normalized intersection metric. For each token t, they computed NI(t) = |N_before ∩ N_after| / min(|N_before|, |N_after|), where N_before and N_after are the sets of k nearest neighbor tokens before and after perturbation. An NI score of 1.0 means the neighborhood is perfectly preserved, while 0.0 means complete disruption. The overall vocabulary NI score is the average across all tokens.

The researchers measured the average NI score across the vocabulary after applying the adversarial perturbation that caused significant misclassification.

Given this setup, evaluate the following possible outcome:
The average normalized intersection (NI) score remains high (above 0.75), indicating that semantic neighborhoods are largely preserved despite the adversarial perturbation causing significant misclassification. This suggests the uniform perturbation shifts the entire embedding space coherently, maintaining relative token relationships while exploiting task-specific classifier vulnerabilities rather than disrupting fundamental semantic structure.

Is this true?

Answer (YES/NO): YES